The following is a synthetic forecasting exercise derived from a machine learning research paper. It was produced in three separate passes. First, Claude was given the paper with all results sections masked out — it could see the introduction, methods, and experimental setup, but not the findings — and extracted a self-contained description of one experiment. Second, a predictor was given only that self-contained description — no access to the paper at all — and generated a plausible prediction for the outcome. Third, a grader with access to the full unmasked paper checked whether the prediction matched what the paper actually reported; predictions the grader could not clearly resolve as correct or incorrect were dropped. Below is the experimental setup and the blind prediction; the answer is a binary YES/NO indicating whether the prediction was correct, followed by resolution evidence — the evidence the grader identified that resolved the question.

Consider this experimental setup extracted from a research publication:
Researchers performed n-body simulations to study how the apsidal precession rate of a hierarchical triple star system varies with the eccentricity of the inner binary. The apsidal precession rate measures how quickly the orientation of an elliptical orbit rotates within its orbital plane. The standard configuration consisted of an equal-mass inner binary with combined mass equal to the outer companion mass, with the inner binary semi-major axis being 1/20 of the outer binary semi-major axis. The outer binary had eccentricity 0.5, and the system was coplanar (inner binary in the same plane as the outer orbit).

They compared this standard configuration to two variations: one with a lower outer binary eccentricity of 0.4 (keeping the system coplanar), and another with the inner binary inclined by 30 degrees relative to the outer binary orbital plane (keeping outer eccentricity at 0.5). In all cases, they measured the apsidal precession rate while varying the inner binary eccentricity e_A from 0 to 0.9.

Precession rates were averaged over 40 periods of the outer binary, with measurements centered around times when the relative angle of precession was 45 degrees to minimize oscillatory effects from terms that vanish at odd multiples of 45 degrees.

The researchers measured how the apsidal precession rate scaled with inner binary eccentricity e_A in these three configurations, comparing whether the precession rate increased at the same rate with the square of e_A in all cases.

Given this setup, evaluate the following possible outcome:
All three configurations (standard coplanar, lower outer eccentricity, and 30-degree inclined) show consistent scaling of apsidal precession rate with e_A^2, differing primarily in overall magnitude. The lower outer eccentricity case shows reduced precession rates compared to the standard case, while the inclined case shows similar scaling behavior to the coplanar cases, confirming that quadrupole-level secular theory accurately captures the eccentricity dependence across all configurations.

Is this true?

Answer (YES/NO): NO